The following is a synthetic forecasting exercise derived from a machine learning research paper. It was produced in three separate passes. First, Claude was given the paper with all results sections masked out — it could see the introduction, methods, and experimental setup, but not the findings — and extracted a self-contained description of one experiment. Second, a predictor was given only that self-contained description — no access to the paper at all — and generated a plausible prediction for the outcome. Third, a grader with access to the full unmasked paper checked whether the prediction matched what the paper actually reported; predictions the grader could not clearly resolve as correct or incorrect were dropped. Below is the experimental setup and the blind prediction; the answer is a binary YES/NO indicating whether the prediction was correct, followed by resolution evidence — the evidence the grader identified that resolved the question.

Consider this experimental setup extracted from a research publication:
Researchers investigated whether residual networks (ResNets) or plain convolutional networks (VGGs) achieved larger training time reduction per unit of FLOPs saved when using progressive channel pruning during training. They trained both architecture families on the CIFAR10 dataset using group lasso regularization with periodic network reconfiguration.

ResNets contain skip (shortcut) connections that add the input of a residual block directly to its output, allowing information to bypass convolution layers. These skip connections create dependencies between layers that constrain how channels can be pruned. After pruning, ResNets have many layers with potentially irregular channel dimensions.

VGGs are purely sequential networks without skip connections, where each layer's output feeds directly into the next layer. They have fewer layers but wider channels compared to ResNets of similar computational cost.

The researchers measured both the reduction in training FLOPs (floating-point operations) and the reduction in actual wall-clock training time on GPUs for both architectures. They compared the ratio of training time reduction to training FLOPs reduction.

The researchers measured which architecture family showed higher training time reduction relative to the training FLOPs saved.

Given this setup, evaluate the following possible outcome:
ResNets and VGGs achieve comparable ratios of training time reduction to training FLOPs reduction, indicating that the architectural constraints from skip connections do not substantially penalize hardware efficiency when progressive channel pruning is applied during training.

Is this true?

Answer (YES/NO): NO